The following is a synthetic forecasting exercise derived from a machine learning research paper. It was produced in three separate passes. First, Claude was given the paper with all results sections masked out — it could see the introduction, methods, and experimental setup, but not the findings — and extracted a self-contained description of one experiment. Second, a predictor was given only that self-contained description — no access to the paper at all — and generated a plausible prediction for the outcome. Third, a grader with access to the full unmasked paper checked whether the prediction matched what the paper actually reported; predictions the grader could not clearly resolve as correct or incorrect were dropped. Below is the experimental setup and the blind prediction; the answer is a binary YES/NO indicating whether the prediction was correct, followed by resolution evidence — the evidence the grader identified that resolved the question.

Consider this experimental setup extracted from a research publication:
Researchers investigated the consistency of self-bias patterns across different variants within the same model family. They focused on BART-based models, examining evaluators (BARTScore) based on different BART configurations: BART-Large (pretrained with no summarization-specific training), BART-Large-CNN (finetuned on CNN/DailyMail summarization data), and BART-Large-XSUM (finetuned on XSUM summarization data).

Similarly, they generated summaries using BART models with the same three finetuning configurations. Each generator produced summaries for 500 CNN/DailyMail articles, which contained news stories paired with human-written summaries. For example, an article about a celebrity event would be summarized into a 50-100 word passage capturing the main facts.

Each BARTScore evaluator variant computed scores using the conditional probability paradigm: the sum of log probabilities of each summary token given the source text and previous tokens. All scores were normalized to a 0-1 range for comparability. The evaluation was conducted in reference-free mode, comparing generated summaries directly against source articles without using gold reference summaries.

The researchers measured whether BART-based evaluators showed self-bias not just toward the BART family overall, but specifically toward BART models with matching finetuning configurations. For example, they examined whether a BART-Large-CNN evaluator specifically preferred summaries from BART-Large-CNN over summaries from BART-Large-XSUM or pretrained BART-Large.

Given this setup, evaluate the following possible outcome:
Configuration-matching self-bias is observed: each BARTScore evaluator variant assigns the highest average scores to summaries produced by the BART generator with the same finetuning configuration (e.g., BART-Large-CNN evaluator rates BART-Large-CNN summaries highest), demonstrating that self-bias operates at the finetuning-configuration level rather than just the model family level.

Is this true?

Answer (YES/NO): YES